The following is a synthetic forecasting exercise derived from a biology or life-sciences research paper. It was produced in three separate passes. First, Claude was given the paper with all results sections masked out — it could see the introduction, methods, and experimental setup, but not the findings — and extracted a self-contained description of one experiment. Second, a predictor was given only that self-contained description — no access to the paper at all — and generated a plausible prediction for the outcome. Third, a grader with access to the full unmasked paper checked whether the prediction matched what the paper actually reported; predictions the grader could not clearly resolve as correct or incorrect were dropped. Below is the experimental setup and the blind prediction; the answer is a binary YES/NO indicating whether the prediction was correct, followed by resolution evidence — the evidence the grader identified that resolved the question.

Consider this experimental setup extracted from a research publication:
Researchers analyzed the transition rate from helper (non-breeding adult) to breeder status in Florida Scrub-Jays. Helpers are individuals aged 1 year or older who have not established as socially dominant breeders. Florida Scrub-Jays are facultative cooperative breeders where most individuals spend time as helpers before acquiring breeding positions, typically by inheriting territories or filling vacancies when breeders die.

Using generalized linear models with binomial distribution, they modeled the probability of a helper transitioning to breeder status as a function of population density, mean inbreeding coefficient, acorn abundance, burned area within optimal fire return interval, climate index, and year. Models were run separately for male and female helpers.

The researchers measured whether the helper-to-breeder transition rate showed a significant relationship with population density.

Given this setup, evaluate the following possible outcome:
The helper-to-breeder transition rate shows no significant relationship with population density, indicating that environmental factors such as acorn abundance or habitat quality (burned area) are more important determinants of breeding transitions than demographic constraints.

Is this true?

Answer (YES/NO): NO